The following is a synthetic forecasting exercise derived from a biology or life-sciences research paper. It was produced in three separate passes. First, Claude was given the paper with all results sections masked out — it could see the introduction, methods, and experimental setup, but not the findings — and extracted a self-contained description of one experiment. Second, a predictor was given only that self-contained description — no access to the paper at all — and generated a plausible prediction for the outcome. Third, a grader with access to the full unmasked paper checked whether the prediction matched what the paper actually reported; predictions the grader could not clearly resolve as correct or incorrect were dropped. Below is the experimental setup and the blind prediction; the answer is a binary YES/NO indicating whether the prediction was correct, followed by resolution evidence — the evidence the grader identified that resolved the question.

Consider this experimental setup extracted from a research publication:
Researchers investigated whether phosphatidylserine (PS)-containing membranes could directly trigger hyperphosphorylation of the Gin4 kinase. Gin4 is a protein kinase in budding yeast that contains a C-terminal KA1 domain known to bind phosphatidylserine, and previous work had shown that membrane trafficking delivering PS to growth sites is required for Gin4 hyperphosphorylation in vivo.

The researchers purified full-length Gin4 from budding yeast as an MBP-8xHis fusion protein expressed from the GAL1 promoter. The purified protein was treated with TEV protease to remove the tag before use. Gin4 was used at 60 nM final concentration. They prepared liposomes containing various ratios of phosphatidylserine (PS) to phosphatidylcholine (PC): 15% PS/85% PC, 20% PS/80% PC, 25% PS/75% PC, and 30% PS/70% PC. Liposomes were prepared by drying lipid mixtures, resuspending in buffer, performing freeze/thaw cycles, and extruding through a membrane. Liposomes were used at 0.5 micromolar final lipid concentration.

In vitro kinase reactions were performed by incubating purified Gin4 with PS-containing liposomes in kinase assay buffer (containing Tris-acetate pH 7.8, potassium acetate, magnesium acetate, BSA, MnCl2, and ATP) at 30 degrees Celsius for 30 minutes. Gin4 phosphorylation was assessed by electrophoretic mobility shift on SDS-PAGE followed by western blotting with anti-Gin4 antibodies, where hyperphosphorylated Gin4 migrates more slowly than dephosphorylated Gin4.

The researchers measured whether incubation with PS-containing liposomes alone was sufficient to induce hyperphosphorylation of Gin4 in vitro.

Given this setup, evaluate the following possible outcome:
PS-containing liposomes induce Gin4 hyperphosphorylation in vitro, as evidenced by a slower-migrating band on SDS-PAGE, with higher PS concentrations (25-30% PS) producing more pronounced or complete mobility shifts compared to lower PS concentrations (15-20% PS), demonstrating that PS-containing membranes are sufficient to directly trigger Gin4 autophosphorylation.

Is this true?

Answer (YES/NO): NO